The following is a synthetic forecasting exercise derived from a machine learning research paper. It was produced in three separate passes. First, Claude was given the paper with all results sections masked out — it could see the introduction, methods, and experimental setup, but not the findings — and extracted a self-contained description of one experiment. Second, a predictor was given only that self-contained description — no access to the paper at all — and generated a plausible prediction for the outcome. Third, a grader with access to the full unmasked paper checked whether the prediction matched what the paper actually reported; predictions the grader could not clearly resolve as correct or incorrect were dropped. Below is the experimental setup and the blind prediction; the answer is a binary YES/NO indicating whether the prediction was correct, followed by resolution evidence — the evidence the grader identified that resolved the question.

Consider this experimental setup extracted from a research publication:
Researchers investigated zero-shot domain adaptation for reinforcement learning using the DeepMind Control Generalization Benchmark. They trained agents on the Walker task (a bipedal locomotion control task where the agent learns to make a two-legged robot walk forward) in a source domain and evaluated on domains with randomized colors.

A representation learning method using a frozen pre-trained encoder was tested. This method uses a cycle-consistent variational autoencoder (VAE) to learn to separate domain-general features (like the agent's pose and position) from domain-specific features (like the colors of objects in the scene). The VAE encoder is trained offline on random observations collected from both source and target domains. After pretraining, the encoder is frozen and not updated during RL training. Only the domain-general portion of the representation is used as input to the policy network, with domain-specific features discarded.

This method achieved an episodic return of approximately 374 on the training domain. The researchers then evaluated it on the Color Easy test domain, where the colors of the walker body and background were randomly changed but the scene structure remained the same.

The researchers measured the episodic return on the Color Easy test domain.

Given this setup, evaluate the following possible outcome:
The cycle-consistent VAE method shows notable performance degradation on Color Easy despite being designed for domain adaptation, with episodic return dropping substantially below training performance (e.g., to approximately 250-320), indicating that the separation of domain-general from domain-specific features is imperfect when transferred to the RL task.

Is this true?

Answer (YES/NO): YES